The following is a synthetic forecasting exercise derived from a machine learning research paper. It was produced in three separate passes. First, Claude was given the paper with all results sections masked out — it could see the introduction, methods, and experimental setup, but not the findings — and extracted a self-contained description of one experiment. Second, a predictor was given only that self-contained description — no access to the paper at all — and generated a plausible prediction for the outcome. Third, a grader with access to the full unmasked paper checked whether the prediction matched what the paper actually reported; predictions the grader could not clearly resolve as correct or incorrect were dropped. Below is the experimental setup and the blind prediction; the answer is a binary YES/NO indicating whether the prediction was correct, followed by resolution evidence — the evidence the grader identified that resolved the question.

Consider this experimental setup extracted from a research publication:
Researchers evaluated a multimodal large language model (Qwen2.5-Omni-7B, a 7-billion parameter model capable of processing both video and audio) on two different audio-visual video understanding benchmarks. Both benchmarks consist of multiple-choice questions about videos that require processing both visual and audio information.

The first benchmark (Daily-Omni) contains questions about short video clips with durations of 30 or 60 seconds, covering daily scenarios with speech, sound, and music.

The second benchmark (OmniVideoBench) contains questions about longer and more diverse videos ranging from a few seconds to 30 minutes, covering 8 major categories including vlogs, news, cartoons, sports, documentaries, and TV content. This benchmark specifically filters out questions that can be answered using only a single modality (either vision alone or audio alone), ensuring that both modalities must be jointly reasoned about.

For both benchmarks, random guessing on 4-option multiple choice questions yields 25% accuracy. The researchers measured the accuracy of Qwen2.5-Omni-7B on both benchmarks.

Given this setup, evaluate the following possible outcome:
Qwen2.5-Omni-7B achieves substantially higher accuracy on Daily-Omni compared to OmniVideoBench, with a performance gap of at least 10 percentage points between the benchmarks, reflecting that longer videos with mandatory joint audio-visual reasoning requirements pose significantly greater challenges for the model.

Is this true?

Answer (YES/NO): YES